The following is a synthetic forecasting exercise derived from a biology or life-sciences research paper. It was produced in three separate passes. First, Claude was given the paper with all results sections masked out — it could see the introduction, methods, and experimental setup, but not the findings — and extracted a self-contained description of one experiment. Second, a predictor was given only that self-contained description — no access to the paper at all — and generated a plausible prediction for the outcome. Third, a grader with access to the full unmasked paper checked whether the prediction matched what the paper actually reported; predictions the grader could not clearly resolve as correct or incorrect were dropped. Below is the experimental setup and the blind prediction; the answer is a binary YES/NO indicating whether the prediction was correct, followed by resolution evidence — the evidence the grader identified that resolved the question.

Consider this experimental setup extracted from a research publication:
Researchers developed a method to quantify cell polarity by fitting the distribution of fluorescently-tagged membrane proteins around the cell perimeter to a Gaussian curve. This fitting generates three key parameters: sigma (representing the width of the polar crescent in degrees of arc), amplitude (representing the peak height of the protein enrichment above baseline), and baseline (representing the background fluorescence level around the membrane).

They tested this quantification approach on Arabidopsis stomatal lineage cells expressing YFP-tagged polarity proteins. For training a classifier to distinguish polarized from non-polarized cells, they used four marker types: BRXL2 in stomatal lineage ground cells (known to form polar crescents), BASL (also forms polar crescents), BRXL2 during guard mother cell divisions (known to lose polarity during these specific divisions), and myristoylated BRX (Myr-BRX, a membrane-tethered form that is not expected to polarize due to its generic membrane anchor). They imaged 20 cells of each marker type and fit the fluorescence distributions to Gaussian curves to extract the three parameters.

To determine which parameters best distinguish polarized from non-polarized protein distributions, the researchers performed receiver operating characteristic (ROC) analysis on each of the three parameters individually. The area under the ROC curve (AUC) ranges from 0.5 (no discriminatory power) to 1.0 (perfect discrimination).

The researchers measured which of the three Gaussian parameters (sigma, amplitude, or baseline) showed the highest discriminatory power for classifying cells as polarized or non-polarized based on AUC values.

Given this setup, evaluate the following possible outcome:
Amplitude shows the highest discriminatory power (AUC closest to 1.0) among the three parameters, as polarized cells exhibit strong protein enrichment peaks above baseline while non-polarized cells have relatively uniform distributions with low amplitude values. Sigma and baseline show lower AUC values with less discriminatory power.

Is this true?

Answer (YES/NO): NO